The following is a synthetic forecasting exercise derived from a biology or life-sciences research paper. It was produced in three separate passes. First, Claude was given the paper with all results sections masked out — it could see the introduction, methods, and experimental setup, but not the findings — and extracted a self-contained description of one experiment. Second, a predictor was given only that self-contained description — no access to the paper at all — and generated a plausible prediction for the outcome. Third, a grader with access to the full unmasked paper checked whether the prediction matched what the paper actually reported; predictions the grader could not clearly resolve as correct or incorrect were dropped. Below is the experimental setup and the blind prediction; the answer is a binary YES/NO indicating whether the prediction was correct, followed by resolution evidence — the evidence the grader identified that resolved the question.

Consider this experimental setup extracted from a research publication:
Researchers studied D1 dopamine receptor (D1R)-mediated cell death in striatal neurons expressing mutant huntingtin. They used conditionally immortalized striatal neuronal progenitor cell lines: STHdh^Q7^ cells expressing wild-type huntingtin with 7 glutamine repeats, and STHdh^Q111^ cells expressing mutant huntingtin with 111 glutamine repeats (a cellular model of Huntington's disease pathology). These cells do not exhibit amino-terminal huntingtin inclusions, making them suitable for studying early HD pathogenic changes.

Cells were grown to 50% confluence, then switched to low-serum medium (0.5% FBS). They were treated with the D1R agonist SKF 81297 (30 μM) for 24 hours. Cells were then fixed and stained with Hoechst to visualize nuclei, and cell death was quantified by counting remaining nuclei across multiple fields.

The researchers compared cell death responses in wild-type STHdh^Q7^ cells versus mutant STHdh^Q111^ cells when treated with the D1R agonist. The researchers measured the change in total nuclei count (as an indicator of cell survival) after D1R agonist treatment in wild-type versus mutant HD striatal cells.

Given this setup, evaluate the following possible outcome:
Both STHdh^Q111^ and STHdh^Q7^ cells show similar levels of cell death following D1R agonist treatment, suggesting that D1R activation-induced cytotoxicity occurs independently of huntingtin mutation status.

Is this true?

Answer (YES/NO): YES